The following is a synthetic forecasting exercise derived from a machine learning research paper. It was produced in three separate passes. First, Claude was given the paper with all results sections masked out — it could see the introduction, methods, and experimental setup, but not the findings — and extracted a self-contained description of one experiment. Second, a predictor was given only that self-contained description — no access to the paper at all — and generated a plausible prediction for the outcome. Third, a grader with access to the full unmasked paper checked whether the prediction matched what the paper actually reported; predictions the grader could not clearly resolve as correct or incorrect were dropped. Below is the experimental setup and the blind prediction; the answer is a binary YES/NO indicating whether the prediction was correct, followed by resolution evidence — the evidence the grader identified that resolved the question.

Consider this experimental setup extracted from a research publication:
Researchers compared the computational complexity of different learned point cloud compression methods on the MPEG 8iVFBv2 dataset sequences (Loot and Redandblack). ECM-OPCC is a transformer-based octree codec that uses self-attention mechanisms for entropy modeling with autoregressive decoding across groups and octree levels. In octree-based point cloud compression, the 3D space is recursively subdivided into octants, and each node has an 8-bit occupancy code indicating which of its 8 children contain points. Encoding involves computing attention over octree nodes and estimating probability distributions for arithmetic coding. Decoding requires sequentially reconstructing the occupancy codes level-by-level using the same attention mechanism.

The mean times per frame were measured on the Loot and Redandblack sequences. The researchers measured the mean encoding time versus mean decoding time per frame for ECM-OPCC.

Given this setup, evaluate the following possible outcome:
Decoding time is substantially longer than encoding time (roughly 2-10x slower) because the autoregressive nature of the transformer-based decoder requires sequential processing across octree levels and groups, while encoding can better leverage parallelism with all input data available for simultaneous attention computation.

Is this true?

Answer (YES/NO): YES